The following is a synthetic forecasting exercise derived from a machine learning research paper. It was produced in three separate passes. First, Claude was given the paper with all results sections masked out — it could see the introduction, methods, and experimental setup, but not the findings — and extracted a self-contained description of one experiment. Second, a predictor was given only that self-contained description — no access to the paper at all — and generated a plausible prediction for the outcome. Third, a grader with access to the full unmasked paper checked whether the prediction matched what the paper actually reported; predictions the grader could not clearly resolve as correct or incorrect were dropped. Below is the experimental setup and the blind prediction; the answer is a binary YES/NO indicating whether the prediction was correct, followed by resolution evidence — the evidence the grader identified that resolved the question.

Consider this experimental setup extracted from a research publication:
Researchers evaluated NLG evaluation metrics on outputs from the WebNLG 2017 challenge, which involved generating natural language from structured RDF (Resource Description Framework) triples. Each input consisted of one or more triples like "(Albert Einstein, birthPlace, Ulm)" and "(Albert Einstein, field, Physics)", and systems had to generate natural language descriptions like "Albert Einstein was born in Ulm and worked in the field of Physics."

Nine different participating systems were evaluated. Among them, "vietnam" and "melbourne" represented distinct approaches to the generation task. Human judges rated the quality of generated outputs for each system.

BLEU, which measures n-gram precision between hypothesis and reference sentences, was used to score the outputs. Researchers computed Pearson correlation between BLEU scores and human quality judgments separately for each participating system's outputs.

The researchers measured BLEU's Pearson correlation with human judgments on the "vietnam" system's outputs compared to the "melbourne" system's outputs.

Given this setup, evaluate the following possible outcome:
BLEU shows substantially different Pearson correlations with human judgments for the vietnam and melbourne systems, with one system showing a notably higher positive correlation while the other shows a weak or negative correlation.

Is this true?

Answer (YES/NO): YES